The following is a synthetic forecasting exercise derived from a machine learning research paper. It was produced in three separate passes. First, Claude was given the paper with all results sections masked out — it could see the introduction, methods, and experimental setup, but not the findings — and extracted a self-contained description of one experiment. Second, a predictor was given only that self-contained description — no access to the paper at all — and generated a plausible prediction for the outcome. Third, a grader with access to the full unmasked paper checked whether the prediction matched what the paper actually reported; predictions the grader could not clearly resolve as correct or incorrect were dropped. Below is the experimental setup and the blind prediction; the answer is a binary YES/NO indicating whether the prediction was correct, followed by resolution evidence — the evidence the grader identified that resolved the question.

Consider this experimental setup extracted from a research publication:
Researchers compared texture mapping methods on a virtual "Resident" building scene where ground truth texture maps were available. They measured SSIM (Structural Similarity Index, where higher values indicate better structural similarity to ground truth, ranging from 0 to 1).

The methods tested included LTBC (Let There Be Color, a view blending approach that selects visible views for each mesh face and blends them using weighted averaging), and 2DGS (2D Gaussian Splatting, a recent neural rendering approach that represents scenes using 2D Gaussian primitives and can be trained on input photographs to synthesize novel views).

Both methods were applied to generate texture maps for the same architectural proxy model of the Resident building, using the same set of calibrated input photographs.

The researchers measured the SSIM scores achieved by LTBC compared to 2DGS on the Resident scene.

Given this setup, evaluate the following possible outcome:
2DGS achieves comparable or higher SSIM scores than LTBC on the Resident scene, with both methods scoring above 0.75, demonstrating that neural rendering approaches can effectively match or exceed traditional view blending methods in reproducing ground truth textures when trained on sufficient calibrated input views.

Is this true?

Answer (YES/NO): NO